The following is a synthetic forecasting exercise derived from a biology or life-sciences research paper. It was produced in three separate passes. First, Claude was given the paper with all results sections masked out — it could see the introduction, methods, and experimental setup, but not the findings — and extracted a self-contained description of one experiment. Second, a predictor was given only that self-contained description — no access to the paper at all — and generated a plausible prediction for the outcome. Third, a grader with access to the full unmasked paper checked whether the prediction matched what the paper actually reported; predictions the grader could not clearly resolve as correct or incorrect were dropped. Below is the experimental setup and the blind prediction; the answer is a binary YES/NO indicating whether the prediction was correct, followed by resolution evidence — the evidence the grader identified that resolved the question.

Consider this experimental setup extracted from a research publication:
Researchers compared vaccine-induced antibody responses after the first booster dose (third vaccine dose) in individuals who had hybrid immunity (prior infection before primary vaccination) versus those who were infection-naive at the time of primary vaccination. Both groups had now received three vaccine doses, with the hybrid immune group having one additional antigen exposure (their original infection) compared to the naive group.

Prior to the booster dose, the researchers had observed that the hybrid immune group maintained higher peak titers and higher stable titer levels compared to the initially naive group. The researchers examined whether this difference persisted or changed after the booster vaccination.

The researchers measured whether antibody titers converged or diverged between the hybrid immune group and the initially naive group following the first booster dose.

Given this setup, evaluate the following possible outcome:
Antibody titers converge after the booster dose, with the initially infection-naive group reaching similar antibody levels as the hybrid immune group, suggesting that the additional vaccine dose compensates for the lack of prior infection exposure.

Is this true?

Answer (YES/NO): YES